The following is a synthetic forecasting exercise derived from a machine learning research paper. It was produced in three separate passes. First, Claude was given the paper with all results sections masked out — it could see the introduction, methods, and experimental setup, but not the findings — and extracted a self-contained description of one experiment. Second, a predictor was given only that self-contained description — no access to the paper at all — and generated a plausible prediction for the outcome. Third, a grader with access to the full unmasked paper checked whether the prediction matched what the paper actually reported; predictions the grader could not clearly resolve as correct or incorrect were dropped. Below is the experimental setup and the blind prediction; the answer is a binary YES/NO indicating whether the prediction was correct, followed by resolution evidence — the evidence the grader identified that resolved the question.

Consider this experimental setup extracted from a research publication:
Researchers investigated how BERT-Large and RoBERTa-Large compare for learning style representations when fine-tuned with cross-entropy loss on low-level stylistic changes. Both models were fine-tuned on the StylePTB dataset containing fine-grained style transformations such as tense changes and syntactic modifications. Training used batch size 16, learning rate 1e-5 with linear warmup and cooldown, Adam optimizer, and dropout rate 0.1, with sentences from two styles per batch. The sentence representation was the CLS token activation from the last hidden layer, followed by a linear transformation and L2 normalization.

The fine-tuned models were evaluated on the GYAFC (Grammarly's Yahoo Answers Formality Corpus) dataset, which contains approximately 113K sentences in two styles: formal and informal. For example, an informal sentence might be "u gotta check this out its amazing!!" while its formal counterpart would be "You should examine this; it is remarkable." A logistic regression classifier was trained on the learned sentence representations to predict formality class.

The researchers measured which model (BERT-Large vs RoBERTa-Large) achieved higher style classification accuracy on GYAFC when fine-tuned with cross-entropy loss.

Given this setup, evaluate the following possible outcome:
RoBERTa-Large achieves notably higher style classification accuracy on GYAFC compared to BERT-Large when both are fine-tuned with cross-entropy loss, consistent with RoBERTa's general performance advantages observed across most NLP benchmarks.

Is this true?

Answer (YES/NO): NO